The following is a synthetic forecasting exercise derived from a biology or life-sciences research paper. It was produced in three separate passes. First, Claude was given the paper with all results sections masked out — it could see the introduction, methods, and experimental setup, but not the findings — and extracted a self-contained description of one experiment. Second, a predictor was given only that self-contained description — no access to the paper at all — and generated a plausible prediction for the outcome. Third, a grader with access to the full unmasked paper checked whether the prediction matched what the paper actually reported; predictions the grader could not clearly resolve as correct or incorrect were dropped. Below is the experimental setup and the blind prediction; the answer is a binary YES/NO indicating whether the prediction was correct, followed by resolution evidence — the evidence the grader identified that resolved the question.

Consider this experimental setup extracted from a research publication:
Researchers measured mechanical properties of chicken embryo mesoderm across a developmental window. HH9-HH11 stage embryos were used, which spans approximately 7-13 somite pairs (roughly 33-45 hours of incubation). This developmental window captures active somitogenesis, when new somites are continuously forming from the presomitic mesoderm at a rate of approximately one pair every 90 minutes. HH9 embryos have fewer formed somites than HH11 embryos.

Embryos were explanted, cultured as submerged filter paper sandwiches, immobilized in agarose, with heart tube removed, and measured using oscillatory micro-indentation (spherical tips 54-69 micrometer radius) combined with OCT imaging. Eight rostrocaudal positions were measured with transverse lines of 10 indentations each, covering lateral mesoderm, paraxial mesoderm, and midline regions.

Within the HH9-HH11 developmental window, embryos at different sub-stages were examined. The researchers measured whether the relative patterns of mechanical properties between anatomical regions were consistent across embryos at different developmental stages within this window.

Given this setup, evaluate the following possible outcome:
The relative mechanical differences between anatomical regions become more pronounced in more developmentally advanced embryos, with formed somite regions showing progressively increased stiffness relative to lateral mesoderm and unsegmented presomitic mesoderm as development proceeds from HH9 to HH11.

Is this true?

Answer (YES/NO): NO